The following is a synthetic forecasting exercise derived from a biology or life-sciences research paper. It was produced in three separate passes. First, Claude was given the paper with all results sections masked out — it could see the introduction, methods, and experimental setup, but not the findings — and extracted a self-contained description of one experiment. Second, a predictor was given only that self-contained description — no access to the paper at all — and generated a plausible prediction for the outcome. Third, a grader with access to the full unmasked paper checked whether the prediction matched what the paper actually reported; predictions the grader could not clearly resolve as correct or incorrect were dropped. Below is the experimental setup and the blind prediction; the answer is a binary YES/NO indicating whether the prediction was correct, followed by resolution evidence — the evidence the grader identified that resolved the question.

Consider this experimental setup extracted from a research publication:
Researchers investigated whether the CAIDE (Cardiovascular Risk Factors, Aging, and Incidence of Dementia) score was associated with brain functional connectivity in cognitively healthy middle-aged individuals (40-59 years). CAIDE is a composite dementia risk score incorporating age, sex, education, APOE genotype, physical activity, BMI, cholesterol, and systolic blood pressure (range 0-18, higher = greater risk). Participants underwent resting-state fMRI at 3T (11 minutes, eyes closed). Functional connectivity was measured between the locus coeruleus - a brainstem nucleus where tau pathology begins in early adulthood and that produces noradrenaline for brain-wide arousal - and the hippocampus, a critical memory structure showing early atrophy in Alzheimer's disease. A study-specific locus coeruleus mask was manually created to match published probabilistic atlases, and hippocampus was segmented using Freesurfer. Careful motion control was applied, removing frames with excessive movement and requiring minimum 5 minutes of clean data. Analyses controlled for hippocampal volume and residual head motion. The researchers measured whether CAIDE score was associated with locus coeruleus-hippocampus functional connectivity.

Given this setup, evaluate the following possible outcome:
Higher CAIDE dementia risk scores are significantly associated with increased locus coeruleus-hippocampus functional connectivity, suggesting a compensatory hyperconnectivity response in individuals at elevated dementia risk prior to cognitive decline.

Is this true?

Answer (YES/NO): NO